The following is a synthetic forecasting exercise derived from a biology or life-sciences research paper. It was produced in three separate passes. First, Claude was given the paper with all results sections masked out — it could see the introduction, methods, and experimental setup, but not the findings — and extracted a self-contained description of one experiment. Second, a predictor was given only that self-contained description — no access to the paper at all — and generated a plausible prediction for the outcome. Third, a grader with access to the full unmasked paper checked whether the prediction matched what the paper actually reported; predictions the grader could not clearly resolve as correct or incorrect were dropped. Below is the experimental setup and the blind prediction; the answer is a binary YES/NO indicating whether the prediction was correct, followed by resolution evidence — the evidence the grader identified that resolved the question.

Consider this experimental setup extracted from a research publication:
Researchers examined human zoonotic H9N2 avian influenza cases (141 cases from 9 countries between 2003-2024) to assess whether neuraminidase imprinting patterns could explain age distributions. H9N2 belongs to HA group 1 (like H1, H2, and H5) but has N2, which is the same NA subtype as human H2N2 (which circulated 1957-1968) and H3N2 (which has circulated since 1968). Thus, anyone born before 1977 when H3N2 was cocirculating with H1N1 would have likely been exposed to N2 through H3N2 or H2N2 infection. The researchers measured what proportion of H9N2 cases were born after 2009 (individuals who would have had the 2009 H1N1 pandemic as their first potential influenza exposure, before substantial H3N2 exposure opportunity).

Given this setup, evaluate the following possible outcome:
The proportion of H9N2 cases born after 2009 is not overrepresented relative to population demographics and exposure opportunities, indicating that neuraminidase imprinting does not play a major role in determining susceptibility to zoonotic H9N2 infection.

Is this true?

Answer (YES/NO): NO